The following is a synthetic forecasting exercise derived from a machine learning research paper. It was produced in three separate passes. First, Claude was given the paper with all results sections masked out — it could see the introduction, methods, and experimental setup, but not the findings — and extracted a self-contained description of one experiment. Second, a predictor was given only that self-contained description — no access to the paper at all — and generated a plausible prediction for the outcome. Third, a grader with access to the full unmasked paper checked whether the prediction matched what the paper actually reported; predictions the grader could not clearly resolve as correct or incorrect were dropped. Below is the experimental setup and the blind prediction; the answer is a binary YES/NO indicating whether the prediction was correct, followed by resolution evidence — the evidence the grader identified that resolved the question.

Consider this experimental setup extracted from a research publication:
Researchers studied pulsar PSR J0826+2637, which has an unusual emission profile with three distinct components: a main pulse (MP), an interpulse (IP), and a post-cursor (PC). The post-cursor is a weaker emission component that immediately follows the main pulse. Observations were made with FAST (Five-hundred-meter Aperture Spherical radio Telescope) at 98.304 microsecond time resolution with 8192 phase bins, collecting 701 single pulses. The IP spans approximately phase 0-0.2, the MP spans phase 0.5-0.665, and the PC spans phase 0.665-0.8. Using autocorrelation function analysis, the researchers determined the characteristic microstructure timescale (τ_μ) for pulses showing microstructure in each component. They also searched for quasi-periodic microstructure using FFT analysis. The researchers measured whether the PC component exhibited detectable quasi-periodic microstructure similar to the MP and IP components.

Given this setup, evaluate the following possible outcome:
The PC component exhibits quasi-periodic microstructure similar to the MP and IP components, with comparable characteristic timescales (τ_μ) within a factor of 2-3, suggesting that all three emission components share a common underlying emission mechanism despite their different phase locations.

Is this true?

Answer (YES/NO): NO